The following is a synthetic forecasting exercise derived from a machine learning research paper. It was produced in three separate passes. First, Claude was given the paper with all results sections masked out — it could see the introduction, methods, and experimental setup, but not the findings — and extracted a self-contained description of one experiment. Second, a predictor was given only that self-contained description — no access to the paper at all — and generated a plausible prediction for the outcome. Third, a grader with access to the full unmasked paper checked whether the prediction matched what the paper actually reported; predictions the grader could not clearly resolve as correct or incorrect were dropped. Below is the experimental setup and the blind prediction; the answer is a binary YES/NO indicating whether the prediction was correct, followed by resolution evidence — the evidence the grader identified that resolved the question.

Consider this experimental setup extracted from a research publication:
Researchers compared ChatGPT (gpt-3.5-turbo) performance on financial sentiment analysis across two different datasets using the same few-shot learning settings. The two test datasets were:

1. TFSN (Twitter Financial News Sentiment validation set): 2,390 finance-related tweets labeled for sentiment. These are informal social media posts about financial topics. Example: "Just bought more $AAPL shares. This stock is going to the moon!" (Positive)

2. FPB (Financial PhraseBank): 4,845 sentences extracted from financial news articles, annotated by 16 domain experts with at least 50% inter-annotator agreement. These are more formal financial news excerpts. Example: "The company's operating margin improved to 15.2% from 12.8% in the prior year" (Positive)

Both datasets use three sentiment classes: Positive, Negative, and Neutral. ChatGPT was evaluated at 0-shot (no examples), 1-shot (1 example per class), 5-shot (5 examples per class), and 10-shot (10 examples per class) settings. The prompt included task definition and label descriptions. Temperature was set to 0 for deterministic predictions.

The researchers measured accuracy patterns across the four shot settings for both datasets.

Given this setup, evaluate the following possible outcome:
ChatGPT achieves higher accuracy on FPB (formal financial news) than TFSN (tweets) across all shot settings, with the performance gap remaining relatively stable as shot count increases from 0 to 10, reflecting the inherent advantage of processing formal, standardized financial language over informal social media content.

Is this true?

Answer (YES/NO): NO